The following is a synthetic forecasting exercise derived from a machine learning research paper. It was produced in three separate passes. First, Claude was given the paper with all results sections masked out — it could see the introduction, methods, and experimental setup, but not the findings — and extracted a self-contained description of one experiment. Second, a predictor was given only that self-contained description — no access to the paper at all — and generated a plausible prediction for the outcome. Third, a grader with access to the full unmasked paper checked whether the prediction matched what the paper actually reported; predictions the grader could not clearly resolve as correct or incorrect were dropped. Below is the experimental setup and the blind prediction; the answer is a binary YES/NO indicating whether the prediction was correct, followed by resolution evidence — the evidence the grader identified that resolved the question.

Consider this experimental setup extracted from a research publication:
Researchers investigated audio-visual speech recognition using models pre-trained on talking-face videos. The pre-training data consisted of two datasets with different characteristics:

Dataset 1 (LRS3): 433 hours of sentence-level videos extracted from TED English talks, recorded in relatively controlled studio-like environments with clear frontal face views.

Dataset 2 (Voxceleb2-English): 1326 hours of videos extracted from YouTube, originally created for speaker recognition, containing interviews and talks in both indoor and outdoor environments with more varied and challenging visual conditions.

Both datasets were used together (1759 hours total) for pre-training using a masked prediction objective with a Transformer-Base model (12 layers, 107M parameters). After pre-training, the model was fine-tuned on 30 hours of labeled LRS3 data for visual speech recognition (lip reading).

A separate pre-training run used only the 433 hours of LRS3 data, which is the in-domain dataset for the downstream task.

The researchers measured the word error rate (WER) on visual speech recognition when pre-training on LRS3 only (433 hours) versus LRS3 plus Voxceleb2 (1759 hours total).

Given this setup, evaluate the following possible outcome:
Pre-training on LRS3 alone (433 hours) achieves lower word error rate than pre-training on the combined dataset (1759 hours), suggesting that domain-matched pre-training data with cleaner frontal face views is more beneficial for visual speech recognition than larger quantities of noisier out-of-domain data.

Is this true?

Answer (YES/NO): NO